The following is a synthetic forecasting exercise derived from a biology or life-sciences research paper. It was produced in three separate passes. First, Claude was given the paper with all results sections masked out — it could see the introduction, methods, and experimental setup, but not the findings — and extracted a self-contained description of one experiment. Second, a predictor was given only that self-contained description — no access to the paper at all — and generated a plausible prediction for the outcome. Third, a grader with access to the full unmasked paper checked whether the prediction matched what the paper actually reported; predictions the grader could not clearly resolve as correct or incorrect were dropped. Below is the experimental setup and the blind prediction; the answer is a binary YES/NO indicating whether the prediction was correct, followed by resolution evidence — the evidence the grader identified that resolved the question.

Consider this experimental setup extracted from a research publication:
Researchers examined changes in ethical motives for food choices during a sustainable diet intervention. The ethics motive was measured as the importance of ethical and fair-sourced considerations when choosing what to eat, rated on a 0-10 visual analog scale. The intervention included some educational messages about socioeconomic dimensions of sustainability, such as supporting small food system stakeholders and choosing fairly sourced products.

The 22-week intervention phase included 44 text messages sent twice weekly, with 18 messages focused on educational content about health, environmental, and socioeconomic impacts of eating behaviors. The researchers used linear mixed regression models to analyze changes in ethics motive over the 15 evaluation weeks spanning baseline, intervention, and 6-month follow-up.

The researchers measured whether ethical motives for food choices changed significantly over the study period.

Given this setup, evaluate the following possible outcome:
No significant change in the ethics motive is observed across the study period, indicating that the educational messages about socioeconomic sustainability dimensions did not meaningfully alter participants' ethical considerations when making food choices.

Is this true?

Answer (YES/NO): NO